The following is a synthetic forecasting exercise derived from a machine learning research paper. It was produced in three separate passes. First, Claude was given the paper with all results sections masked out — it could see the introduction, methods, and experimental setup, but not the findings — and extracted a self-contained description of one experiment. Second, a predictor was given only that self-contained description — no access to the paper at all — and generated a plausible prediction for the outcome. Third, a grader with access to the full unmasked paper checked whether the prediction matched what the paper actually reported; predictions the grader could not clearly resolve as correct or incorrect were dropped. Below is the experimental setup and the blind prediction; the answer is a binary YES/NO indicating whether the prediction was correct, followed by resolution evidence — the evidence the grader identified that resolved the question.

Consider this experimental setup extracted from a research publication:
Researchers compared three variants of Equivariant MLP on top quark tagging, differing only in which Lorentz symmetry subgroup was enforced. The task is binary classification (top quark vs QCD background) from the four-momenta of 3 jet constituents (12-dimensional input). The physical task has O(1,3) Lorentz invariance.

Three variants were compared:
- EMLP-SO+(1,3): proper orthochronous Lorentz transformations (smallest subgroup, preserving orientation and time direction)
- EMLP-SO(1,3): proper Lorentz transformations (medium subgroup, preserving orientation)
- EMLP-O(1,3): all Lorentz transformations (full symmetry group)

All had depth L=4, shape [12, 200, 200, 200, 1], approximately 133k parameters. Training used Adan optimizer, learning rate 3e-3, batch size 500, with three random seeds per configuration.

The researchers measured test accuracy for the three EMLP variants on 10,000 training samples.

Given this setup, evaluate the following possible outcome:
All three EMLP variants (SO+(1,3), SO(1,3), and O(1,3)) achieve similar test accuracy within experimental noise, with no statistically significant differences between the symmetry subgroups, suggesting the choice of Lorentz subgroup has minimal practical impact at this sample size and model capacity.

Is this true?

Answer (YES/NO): YES